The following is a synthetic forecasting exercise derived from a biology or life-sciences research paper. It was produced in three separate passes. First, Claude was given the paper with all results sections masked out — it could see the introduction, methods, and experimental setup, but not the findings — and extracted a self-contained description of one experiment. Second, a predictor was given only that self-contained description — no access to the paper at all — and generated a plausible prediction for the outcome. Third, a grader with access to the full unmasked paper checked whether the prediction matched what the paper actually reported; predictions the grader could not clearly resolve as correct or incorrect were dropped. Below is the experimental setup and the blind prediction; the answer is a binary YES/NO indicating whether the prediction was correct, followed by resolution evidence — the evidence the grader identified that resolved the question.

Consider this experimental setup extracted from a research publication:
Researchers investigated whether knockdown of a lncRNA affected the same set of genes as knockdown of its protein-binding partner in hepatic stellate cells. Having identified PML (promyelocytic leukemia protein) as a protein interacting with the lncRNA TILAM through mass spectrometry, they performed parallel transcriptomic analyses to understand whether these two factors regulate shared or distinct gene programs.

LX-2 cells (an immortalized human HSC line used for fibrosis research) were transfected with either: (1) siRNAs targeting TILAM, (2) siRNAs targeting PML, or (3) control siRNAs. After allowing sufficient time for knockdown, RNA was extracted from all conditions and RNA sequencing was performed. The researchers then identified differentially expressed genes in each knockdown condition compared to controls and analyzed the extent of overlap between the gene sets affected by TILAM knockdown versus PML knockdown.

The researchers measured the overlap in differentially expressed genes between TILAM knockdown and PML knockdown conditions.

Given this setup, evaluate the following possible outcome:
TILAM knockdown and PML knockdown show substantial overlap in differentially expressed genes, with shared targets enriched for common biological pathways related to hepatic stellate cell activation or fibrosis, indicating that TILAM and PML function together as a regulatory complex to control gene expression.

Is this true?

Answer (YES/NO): YES